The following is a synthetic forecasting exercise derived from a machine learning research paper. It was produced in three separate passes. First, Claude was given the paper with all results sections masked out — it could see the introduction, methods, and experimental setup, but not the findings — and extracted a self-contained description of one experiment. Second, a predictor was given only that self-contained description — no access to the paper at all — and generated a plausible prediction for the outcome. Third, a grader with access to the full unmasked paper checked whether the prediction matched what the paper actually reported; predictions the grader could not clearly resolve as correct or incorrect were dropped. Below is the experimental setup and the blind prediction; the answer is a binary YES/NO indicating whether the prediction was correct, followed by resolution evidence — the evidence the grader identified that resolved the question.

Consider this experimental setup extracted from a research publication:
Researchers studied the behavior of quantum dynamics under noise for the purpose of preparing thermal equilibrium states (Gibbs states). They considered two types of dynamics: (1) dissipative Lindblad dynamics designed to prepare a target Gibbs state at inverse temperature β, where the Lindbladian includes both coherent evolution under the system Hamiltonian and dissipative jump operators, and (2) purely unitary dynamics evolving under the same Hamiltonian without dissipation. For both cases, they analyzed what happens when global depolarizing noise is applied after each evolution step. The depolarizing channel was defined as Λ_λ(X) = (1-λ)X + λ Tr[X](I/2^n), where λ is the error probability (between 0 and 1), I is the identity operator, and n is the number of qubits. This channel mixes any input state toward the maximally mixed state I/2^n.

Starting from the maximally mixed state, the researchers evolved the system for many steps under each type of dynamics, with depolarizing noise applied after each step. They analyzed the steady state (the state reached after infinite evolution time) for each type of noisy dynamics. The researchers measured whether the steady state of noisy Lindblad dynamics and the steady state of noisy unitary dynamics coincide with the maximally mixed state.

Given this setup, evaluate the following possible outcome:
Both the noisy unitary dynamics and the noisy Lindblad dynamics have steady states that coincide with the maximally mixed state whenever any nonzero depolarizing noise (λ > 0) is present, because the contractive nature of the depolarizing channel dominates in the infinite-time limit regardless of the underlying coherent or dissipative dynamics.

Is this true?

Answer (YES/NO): NO